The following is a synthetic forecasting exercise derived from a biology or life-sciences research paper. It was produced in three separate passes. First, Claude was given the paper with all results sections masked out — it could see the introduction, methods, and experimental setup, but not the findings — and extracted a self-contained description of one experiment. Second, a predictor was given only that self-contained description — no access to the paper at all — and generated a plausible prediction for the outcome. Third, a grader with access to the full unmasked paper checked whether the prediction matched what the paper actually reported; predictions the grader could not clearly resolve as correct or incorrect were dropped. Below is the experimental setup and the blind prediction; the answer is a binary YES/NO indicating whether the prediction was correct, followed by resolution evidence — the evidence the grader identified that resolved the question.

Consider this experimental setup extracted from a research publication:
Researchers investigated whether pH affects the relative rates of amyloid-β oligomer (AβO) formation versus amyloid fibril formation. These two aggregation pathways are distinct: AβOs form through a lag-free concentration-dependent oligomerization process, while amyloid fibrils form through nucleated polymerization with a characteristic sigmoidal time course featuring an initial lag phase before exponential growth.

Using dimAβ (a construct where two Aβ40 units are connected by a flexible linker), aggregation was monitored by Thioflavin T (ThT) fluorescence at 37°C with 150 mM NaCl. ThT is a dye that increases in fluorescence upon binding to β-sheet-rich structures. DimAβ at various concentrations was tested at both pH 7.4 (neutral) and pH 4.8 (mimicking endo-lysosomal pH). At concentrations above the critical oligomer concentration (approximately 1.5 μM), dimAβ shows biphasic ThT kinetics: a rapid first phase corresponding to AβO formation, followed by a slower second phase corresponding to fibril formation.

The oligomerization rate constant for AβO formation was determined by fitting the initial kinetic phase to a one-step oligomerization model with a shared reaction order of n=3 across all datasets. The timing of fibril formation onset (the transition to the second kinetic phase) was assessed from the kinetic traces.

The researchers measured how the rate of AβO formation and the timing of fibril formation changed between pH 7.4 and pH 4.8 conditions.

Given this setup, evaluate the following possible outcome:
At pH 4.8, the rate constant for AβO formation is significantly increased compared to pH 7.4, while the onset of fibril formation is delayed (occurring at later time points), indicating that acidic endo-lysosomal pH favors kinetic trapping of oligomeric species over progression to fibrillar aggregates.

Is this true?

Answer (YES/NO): YES